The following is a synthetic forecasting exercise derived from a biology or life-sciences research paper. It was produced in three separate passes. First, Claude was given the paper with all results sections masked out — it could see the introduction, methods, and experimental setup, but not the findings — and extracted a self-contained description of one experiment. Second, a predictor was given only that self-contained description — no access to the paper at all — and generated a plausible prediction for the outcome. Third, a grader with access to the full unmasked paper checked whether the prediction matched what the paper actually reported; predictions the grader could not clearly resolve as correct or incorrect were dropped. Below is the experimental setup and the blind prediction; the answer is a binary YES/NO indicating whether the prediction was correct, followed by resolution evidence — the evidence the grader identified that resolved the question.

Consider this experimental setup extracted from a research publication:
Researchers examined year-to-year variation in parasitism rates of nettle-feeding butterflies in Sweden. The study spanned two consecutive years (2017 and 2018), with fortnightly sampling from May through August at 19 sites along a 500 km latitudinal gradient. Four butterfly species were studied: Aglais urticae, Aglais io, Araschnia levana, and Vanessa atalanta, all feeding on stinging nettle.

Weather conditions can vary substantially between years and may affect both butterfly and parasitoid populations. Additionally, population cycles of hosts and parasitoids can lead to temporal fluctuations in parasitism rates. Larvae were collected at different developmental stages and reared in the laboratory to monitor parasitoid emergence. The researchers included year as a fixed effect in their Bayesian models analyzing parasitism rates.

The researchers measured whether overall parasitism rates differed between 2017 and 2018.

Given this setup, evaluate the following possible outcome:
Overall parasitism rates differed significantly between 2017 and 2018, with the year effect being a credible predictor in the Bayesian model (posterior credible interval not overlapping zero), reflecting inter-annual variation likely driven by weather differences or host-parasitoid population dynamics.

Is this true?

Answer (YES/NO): YES